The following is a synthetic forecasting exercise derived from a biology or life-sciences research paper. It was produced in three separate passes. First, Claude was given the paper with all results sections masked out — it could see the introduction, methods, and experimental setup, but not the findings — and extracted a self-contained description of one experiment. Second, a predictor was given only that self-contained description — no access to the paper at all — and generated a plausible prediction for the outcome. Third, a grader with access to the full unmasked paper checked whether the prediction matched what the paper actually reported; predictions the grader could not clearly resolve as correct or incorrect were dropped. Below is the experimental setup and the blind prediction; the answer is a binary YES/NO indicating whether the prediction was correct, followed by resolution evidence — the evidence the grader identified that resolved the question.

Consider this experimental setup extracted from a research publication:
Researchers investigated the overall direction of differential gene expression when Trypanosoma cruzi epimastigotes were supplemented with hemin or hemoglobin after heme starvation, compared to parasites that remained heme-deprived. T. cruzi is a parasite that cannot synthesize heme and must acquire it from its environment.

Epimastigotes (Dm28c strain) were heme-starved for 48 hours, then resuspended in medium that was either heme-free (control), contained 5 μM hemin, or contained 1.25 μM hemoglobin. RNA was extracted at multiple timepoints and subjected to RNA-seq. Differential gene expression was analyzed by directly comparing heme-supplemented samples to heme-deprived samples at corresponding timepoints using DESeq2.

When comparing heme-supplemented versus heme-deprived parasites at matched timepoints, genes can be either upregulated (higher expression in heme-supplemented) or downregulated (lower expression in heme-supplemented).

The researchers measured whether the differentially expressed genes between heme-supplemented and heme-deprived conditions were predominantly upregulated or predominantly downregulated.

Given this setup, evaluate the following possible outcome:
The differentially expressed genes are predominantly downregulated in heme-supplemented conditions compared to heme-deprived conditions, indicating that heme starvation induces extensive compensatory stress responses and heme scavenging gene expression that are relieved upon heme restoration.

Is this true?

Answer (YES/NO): YES